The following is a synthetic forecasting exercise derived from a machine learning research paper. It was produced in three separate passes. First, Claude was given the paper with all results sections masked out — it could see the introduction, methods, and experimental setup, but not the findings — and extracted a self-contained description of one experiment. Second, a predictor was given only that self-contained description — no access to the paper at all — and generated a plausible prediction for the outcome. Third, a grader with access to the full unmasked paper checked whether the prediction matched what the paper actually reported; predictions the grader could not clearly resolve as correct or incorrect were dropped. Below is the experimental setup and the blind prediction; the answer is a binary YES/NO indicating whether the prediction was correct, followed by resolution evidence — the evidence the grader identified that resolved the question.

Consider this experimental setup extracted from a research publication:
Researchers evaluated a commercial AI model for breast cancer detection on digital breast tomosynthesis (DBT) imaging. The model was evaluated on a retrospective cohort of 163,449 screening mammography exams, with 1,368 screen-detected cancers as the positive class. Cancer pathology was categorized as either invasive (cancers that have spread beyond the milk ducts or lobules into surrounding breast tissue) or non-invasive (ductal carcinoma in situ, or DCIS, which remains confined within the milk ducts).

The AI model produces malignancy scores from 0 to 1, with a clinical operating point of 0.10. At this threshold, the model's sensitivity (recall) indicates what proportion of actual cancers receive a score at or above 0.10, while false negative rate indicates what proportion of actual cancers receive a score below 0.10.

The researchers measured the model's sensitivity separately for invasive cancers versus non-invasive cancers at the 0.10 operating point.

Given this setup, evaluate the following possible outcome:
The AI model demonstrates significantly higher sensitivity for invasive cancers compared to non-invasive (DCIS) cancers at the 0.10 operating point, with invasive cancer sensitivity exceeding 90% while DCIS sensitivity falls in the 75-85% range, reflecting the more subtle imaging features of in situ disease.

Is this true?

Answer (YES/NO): NO